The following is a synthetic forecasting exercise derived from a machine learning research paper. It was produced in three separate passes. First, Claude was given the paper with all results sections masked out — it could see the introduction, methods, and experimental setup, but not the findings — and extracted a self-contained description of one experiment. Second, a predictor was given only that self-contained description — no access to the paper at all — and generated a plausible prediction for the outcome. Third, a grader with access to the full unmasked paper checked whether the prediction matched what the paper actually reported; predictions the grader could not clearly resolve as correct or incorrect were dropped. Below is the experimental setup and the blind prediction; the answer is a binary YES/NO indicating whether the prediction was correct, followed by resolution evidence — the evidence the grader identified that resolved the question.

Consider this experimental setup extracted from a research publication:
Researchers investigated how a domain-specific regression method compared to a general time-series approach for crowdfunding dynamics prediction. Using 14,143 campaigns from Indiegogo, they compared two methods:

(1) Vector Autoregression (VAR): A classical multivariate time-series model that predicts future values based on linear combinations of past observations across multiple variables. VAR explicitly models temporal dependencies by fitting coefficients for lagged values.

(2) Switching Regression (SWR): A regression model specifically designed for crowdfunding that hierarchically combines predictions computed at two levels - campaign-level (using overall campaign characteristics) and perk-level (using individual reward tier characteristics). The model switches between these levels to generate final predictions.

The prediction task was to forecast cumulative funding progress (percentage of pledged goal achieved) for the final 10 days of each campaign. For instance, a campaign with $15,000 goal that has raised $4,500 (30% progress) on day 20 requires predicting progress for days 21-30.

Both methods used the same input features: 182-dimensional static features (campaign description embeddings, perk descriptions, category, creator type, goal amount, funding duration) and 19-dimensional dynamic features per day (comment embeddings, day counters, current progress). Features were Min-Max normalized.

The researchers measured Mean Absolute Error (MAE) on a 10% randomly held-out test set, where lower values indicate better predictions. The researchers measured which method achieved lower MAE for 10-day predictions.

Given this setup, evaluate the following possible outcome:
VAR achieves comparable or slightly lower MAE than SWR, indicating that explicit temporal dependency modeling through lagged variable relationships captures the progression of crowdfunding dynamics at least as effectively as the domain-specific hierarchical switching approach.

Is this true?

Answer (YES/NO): NO